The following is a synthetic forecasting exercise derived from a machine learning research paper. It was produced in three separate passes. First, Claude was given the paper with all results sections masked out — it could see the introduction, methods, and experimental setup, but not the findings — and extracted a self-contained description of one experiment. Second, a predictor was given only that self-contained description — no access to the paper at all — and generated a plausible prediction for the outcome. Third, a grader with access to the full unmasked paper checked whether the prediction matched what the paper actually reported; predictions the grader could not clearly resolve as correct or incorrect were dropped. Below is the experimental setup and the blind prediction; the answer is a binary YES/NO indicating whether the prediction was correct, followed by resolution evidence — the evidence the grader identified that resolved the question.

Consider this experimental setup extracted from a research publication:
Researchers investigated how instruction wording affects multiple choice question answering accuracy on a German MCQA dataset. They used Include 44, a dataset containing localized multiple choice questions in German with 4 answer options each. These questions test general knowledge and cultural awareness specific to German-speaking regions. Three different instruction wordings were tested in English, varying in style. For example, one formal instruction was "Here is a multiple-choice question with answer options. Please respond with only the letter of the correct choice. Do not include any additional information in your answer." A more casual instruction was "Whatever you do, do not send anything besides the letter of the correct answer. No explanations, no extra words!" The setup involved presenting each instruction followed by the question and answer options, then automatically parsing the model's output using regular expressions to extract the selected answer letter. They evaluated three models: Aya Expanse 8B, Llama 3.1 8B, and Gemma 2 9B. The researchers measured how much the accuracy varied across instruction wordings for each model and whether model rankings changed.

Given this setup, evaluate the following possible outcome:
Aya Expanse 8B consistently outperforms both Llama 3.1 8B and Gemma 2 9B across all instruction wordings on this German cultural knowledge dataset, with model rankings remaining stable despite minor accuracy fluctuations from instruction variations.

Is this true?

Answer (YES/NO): NO